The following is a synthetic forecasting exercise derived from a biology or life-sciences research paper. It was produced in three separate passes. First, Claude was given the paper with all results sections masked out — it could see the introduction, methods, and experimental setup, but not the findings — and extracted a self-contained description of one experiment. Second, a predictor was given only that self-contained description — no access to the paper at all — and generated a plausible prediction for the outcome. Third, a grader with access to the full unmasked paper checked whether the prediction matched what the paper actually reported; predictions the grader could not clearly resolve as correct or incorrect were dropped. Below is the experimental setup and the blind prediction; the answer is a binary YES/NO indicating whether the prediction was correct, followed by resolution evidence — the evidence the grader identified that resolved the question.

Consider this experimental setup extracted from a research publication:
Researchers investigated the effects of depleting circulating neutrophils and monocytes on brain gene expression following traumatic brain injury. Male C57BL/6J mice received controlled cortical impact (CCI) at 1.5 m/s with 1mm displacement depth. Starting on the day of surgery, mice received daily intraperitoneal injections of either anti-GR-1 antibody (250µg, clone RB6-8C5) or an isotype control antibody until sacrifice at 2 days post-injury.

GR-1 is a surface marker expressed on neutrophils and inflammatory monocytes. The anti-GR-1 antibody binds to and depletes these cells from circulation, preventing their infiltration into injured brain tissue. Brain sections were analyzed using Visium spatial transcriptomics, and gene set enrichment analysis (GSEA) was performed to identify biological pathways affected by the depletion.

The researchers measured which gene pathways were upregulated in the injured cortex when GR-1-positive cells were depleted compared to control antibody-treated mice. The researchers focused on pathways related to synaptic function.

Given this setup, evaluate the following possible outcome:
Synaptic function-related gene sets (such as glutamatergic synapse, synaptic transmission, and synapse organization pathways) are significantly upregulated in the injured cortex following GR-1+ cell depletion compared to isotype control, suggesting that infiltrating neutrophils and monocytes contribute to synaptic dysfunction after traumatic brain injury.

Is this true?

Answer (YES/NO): YES